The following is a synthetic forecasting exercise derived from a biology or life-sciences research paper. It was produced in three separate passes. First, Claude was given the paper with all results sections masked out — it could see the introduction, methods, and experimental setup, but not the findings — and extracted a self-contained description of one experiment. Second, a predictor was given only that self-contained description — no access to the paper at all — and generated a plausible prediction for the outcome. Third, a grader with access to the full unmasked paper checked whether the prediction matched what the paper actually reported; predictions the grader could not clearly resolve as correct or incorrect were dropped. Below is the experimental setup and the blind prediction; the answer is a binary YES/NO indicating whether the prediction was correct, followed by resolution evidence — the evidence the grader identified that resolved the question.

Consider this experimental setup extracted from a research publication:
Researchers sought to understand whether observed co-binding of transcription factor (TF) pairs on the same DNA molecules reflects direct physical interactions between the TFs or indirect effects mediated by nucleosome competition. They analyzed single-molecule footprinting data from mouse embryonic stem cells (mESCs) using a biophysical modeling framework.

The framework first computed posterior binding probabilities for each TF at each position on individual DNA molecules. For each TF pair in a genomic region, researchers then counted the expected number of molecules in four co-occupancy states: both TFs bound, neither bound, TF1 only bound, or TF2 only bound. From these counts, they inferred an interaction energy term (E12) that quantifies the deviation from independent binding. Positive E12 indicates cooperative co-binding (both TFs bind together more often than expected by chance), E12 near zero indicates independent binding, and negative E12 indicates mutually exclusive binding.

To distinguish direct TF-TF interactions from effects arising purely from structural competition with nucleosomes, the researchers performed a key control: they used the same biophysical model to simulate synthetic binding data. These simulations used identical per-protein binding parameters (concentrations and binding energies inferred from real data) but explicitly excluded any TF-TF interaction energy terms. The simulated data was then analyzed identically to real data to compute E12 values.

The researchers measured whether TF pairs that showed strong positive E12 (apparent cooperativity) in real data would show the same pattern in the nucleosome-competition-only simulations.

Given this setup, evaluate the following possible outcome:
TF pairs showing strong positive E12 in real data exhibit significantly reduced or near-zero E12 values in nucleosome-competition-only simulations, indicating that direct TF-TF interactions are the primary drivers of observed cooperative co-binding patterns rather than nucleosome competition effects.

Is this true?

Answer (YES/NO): NO